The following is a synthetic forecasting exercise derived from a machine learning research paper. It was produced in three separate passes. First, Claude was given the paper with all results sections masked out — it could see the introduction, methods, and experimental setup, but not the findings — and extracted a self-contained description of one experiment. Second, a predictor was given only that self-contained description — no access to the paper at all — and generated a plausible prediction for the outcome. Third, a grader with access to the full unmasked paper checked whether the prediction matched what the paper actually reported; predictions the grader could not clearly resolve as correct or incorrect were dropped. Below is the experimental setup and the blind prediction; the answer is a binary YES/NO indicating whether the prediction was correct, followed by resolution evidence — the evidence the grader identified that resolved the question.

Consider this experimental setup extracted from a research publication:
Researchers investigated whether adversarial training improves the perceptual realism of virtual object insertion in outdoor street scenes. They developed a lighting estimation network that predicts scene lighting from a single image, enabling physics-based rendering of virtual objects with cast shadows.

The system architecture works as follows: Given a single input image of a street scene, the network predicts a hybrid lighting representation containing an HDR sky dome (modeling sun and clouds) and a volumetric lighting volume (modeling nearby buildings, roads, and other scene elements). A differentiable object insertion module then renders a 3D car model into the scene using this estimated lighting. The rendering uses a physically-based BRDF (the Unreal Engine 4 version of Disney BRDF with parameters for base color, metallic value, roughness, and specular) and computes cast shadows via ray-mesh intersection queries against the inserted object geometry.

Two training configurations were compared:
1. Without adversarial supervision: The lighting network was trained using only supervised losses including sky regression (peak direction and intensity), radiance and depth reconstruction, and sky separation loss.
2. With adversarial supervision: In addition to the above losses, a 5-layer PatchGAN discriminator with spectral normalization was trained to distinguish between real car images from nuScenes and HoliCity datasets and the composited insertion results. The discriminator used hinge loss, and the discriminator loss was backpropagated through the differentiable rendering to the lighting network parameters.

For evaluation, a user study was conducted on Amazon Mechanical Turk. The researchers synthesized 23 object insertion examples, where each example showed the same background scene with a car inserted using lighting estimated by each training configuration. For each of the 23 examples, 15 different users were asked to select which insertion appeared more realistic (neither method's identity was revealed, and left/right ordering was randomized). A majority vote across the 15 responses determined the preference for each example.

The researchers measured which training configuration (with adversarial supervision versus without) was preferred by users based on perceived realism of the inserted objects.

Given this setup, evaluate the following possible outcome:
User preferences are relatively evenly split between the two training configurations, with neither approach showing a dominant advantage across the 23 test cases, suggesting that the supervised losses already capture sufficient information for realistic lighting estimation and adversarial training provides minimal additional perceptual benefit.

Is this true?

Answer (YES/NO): NO